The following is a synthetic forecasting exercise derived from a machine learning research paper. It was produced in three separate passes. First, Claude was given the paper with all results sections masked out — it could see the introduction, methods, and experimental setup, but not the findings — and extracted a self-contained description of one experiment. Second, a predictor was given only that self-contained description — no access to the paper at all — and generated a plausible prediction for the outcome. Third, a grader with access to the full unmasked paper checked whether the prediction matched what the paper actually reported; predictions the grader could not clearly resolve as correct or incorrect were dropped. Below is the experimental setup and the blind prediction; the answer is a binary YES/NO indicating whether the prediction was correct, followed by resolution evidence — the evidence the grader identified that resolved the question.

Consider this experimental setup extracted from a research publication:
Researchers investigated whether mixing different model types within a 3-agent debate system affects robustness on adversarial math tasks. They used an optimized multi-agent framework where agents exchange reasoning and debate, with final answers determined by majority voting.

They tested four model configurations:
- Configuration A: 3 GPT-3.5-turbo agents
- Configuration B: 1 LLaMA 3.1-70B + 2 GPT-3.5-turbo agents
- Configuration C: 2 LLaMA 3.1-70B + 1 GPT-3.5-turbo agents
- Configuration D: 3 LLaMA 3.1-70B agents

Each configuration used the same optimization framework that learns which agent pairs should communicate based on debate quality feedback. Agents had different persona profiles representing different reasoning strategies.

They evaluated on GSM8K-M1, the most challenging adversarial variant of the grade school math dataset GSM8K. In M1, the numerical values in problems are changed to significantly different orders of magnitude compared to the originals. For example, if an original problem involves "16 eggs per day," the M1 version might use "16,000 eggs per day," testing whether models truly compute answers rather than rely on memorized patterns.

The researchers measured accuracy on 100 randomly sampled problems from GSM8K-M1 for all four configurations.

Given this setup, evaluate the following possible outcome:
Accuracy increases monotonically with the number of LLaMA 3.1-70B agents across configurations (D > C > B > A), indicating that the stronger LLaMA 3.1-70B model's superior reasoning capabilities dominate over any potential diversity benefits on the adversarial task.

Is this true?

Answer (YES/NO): NO